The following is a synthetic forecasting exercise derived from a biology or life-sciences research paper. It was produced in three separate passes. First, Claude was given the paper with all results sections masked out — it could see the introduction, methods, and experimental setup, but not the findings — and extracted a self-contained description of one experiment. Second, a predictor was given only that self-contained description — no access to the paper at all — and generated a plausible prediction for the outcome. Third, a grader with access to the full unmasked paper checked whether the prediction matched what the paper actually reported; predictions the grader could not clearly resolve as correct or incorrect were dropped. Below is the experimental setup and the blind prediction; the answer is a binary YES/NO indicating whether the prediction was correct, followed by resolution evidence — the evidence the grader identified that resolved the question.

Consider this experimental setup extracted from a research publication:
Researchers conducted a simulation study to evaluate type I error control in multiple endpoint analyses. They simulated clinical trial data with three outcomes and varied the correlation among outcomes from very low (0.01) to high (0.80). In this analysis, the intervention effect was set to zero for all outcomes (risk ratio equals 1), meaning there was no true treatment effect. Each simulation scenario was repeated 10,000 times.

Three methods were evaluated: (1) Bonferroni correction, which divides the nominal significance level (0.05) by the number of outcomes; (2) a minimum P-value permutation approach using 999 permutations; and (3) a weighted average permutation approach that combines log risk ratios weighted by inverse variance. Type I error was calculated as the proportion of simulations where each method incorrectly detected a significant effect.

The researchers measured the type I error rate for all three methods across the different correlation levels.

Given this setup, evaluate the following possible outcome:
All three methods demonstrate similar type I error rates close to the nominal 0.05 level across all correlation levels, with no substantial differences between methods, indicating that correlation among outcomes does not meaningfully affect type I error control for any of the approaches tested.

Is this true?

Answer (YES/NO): NO